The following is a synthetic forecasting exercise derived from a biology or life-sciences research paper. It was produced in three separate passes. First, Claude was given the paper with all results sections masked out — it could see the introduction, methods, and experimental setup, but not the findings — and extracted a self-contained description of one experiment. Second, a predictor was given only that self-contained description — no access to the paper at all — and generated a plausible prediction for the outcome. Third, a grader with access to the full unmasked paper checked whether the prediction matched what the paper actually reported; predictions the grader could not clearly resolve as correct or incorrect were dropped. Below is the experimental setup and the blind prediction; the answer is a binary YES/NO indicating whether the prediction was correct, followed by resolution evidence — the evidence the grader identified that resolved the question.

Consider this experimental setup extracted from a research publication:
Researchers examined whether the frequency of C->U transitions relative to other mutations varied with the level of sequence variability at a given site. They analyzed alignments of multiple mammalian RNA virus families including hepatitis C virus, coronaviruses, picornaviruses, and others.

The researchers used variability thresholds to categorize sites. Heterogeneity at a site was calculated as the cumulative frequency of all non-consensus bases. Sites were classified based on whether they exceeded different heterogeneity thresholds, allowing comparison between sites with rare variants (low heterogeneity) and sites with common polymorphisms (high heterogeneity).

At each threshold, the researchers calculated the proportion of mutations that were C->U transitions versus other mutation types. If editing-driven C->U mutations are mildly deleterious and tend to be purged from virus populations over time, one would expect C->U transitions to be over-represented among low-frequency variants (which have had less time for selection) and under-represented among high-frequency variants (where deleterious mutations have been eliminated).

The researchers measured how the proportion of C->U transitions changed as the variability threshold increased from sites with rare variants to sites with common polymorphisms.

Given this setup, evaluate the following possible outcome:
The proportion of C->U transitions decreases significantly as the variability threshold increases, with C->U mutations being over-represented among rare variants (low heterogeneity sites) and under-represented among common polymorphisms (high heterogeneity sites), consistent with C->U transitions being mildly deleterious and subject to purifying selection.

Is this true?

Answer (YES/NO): NO